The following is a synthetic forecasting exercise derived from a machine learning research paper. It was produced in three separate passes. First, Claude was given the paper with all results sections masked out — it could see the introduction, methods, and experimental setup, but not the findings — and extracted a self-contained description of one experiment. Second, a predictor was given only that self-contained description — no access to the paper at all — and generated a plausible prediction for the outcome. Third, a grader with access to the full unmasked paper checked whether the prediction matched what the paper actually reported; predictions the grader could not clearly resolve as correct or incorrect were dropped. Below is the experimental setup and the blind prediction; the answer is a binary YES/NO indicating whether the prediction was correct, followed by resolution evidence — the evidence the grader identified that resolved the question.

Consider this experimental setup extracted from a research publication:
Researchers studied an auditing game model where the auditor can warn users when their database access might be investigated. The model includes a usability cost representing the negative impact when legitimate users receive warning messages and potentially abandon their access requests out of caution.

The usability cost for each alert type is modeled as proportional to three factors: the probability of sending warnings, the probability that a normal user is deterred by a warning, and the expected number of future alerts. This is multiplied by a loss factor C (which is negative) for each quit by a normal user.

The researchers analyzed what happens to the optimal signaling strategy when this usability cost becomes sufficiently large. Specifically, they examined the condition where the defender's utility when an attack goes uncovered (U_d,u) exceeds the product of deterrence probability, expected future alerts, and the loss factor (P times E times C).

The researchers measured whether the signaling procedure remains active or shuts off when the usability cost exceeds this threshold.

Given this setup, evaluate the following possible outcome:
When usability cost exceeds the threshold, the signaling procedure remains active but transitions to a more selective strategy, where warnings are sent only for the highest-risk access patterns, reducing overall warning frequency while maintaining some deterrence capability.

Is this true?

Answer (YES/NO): NO